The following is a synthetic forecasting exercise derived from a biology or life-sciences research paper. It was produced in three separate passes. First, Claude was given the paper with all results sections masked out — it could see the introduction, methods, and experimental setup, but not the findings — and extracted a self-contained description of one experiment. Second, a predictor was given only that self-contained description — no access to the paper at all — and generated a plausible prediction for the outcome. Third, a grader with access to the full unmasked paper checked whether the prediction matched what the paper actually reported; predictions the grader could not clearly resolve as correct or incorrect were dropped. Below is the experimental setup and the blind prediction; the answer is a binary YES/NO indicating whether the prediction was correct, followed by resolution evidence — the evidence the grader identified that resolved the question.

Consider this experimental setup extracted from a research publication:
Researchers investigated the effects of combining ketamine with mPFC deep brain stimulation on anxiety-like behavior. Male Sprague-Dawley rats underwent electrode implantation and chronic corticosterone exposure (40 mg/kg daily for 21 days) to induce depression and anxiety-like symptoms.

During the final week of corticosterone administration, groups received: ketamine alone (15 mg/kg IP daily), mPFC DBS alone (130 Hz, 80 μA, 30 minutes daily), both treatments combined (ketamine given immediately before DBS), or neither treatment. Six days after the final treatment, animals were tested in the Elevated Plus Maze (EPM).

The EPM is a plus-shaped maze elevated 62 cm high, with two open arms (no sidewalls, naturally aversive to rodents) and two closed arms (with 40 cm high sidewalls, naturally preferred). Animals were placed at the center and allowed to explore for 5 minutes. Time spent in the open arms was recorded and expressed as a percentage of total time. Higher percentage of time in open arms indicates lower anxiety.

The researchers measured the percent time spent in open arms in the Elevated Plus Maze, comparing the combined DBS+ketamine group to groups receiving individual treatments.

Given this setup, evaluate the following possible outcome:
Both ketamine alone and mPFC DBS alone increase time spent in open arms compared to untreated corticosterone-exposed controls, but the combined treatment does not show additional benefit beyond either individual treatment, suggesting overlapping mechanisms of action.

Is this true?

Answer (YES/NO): NO